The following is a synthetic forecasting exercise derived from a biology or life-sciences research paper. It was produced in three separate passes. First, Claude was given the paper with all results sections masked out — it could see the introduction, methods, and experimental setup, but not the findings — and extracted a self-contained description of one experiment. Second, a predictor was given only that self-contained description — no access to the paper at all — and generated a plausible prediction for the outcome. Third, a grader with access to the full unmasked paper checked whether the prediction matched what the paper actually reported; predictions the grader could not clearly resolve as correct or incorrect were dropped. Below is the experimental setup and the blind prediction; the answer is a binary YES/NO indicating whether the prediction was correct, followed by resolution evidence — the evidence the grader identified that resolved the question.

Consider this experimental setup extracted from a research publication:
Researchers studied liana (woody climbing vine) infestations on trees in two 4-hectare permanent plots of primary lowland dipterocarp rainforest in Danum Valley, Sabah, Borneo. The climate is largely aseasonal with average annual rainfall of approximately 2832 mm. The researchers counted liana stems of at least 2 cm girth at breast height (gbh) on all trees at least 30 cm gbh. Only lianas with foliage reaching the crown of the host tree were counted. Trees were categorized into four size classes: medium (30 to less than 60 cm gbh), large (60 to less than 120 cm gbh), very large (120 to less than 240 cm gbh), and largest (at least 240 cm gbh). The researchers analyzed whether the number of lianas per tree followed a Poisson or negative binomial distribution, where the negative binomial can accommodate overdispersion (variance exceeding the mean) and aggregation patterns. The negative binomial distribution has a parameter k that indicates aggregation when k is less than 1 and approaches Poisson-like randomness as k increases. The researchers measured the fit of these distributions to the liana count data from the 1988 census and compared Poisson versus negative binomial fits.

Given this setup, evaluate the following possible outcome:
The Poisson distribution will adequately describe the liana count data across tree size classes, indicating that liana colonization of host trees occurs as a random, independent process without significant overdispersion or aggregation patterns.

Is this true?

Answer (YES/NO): NO